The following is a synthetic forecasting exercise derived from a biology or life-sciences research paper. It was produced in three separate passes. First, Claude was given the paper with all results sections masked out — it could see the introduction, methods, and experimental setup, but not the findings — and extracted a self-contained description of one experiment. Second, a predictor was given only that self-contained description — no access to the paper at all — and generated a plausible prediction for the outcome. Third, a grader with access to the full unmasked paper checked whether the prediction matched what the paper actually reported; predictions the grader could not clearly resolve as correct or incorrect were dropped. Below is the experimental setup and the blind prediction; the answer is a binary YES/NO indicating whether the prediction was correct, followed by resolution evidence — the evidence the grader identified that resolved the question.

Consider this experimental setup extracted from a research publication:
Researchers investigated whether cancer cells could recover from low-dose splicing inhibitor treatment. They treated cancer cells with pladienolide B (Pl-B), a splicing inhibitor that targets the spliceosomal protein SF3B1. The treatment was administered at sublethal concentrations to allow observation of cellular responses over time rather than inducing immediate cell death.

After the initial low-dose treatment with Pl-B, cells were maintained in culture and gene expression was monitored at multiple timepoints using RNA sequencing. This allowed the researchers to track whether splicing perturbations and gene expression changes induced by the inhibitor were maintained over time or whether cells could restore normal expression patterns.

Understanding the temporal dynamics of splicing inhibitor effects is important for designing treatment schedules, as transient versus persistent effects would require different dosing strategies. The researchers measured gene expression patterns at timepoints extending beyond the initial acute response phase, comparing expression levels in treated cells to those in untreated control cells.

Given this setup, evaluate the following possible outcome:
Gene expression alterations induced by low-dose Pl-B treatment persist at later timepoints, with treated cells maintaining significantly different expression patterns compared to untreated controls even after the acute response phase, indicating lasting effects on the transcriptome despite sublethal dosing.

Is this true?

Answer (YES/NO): NO